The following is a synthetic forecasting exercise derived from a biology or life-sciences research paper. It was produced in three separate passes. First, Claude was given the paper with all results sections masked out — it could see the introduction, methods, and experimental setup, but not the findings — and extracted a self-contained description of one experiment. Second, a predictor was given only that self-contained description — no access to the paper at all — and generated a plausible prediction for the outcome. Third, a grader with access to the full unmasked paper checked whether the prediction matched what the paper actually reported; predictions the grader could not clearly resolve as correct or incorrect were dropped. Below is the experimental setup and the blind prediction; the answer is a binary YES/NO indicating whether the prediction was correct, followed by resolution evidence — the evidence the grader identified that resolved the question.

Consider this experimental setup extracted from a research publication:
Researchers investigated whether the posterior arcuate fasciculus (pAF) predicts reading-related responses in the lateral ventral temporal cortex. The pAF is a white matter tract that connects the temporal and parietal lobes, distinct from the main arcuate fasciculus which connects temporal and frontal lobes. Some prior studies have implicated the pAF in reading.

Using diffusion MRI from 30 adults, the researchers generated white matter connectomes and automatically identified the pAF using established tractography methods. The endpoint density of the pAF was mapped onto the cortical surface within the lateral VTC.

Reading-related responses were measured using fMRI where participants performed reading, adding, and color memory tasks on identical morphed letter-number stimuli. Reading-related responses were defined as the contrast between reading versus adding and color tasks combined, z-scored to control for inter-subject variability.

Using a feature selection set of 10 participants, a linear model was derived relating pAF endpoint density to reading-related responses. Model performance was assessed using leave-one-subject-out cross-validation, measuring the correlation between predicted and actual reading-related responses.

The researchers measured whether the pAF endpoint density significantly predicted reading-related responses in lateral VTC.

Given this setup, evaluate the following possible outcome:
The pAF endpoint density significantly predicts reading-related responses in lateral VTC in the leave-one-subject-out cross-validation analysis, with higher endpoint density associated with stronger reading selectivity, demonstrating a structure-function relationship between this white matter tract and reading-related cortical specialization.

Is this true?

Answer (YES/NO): NO